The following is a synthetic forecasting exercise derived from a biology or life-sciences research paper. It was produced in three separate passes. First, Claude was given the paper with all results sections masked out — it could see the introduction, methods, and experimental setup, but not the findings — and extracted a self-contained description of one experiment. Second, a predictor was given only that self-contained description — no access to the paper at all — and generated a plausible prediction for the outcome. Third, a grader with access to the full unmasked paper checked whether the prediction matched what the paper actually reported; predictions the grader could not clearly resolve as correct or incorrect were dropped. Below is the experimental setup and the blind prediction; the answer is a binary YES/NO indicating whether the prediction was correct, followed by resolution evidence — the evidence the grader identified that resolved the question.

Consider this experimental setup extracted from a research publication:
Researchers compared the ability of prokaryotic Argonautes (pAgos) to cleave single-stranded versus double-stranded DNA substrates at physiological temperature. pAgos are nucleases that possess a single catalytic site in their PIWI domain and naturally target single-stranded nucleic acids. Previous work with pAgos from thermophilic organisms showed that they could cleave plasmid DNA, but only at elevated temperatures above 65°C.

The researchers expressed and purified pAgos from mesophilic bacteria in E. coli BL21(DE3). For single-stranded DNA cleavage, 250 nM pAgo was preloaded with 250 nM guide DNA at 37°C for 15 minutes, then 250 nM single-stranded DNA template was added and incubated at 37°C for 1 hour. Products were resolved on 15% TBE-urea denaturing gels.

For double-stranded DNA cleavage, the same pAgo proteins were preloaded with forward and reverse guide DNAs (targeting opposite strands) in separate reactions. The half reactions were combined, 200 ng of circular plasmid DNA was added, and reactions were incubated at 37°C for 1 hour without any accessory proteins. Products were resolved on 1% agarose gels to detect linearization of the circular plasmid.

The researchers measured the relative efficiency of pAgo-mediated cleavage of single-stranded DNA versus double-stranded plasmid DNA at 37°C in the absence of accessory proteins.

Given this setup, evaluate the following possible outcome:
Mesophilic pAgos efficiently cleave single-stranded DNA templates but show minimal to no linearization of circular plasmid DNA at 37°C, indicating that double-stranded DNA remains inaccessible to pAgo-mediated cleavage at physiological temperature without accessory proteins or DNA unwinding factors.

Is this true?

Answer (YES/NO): YES